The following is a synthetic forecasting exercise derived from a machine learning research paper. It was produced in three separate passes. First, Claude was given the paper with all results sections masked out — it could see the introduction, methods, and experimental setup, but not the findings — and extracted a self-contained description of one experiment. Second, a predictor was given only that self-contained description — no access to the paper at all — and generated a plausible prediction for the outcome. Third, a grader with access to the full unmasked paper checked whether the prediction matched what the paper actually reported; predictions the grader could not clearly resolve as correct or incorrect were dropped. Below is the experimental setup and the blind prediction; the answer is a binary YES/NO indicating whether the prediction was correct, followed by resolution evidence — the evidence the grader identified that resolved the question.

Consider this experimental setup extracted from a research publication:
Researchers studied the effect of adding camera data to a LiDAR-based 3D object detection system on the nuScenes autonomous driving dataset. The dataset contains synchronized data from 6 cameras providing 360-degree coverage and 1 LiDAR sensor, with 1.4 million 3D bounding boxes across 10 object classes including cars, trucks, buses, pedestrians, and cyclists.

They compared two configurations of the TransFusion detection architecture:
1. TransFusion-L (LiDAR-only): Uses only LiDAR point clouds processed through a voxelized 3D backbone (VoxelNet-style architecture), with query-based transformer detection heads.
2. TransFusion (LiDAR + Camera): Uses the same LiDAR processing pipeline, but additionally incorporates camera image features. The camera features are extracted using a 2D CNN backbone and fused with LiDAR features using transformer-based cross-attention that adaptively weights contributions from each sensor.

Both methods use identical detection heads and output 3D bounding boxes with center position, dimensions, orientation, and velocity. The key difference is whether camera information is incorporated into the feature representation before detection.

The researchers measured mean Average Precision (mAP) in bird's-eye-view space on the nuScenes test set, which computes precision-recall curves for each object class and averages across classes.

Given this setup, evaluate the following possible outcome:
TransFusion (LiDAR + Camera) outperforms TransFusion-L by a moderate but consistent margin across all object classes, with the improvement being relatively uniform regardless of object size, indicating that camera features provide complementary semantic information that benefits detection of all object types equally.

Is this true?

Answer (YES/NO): NO